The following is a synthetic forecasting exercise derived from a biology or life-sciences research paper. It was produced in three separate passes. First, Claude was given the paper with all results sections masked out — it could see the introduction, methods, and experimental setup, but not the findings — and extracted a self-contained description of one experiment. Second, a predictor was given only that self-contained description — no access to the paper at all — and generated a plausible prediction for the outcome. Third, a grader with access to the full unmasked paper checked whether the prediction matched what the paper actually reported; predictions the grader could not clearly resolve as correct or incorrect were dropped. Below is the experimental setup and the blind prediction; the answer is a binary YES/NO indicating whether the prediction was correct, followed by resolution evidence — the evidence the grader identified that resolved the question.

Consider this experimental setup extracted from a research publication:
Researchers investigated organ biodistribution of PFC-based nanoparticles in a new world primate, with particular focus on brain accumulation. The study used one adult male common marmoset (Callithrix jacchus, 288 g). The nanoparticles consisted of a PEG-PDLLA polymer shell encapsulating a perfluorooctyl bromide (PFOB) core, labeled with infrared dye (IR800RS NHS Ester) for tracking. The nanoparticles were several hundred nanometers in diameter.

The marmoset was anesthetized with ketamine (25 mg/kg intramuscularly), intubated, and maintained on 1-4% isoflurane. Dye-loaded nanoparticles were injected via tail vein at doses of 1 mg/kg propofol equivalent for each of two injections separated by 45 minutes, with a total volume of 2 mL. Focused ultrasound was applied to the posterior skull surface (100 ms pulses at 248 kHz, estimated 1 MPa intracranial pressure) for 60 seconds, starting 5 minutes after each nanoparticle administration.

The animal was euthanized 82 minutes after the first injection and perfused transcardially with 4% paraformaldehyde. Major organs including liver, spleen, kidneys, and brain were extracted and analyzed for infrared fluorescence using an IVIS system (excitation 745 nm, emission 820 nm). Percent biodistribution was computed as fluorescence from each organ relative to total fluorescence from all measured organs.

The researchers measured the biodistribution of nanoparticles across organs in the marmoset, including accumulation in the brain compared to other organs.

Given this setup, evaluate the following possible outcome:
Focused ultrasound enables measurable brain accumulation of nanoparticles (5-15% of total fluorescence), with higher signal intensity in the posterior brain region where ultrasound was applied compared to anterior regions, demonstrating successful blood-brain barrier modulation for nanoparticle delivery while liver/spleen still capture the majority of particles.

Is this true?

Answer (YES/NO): NO